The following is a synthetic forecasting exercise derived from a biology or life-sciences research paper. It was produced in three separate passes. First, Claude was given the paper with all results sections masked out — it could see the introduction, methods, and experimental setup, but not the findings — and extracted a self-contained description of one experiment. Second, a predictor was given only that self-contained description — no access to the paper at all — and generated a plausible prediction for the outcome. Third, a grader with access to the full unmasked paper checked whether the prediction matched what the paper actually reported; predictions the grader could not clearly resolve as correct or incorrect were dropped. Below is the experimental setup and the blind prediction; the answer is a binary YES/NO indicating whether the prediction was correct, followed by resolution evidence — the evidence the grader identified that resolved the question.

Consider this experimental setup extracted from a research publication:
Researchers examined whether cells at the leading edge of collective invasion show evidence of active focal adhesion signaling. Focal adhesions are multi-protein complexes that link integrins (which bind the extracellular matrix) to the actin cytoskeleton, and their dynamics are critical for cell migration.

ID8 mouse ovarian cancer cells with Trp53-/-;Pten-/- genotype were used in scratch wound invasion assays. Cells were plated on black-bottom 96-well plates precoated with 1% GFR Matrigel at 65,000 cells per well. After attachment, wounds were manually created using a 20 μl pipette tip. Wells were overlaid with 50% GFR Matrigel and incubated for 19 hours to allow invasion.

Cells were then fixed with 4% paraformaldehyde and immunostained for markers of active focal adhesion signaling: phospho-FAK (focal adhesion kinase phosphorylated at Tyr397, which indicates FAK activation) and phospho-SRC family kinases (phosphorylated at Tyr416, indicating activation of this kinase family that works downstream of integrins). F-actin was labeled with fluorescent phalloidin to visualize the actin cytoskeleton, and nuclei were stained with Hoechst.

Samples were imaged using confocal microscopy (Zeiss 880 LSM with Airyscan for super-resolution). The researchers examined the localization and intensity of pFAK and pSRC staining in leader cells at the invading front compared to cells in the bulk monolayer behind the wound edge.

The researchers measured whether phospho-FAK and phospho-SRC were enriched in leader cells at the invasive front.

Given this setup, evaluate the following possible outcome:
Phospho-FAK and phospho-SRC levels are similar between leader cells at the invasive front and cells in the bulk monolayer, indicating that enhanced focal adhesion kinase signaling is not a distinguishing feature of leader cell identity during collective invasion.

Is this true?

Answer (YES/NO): NO